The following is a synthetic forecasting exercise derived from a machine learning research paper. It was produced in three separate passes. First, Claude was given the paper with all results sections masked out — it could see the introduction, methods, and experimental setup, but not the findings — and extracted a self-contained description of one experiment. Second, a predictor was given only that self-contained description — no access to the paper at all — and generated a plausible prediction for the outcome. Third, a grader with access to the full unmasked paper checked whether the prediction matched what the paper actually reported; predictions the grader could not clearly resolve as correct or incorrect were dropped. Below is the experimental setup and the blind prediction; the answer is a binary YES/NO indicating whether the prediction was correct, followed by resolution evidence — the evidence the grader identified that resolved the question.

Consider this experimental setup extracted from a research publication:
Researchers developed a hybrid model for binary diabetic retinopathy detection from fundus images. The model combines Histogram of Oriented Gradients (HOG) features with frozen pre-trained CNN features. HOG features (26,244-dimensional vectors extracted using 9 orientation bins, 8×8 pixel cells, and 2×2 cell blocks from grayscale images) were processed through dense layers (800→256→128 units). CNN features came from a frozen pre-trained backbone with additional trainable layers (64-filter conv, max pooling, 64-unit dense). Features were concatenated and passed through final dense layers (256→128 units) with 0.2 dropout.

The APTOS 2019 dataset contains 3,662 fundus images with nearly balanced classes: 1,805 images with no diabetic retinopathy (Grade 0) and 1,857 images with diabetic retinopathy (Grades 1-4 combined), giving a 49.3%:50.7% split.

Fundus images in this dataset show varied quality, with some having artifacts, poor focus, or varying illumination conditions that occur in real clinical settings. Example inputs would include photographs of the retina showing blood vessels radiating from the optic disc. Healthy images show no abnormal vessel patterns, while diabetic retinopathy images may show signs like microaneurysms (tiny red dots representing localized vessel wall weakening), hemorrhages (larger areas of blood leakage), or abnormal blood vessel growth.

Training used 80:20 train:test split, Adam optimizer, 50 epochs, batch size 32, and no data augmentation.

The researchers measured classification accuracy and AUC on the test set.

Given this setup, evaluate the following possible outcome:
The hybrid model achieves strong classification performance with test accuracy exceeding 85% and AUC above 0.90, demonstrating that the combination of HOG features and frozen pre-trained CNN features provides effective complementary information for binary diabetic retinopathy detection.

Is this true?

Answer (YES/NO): YES